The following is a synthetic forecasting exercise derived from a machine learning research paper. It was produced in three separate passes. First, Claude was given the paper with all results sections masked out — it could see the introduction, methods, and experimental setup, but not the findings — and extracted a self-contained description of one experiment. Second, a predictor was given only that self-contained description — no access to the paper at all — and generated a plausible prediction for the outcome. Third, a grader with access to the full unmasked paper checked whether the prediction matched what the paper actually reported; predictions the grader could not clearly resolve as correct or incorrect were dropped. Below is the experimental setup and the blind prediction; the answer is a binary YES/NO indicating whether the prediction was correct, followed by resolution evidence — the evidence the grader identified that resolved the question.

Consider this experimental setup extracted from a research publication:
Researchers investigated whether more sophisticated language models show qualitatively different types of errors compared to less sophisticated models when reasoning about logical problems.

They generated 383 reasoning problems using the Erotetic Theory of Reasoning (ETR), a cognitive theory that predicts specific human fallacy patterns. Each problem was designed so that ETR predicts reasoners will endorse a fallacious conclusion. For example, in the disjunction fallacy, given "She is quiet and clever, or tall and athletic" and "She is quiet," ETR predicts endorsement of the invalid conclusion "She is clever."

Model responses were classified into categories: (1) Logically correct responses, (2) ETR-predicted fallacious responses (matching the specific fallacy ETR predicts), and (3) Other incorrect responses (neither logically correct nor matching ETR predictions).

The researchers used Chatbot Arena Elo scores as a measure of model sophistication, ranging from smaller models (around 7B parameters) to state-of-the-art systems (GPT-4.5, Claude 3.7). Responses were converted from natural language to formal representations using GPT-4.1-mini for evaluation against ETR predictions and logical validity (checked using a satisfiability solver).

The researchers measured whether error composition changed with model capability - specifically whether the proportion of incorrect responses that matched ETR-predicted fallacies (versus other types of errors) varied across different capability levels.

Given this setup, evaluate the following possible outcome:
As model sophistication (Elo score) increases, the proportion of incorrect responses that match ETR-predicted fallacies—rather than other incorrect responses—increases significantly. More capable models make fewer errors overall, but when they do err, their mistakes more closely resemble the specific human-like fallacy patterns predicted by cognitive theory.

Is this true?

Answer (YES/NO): NO